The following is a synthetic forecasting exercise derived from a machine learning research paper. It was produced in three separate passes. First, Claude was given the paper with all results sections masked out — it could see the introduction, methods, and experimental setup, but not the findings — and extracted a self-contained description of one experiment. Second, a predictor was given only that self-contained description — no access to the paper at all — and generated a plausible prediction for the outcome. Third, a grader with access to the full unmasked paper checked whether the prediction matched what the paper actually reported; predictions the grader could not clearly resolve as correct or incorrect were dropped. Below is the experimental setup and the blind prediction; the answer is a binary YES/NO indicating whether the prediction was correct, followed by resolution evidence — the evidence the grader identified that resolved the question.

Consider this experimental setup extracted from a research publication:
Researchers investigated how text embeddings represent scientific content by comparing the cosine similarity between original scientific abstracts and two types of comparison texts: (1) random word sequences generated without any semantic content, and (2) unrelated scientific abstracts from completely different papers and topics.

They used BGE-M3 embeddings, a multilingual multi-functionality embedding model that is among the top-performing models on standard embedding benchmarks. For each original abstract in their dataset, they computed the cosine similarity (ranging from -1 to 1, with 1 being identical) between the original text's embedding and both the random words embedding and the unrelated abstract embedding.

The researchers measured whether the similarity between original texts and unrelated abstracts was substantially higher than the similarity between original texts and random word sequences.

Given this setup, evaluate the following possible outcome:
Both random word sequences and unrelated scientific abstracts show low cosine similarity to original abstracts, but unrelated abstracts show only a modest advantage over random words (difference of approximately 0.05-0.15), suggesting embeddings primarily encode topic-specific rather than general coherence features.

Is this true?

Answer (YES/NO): NO